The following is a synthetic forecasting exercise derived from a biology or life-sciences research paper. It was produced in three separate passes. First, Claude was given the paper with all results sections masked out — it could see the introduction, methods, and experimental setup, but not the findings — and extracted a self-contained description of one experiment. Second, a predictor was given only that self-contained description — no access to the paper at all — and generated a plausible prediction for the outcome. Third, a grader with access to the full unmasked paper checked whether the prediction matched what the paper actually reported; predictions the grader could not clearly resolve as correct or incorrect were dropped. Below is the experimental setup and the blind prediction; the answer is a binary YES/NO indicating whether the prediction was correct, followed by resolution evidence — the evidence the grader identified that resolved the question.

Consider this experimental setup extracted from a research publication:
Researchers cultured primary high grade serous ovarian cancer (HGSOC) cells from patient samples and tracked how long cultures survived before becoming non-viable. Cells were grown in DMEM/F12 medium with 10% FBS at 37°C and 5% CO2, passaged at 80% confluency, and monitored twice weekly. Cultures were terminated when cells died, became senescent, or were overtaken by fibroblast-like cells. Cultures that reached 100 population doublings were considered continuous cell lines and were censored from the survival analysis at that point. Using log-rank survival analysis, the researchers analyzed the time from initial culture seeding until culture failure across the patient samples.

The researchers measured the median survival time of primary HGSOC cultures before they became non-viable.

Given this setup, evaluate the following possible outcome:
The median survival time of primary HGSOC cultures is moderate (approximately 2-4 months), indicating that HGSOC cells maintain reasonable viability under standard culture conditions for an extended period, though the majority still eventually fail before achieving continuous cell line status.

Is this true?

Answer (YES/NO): NO